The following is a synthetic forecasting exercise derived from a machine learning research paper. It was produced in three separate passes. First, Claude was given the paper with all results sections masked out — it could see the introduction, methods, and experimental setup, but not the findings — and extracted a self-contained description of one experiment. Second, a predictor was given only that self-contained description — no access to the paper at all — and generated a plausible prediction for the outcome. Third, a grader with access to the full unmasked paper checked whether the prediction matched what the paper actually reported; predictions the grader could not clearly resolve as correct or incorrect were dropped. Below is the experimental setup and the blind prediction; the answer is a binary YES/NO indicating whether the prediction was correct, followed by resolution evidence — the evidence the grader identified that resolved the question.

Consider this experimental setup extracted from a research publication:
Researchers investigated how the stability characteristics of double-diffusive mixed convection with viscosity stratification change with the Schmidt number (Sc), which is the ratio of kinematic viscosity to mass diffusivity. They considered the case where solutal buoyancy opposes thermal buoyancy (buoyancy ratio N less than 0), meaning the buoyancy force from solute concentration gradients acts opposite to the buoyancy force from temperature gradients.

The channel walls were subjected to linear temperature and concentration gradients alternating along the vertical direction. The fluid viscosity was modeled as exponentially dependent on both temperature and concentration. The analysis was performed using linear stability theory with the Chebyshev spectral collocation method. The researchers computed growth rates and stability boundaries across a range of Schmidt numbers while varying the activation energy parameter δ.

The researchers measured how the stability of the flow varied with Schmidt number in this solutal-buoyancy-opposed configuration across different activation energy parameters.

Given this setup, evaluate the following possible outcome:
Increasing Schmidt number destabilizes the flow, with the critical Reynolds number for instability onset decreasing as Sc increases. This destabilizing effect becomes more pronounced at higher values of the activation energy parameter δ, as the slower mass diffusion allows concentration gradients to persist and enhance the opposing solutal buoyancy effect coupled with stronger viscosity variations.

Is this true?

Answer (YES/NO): NO